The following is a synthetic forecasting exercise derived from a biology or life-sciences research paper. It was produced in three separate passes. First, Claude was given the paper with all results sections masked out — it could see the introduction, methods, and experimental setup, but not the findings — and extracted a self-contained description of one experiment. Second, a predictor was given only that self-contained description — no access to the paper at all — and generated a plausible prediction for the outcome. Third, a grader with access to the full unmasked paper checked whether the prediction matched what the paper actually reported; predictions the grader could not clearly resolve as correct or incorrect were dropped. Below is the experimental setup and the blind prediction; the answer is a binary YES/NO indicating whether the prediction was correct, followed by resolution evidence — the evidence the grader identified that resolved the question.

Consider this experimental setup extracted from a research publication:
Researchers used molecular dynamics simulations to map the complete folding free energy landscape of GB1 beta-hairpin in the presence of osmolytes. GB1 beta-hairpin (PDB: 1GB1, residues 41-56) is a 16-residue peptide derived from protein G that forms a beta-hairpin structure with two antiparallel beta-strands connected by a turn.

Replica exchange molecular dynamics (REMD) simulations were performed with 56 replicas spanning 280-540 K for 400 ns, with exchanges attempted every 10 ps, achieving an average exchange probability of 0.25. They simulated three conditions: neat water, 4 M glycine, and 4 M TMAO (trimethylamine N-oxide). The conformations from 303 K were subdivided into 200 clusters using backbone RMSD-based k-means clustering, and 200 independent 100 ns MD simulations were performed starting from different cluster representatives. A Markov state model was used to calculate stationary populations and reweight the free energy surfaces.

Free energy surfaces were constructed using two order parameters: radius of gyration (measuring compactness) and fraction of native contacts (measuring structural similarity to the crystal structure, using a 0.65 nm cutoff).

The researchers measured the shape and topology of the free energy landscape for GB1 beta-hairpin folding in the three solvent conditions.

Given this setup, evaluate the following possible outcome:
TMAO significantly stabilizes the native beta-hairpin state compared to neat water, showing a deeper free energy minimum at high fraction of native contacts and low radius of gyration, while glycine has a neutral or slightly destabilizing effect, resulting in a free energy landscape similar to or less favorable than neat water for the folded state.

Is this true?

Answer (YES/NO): NO